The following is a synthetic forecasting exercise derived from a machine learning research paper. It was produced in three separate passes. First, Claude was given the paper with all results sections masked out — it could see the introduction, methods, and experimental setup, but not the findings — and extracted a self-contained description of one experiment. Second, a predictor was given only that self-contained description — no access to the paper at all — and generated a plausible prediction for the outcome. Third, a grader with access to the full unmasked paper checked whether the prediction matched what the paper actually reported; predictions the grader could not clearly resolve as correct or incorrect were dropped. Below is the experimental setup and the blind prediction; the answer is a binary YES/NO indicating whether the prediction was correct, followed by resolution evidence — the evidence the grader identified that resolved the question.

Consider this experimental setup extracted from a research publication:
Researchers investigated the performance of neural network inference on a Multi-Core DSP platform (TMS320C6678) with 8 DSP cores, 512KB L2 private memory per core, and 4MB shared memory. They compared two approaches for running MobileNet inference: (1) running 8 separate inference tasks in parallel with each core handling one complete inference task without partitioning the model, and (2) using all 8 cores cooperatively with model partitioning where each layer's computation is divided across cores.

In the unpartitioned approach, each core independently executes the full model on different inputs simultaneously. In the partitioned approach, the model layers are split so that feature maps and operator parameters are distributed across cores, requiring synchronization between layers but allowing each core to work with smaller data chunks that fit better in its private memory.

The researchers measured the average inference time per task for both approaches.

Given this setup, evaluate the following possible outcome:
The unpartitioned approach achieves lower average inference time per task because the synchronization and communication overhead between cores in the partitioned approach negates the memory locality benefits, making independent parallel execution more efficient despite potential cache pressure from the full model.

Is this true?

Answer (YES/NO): NO